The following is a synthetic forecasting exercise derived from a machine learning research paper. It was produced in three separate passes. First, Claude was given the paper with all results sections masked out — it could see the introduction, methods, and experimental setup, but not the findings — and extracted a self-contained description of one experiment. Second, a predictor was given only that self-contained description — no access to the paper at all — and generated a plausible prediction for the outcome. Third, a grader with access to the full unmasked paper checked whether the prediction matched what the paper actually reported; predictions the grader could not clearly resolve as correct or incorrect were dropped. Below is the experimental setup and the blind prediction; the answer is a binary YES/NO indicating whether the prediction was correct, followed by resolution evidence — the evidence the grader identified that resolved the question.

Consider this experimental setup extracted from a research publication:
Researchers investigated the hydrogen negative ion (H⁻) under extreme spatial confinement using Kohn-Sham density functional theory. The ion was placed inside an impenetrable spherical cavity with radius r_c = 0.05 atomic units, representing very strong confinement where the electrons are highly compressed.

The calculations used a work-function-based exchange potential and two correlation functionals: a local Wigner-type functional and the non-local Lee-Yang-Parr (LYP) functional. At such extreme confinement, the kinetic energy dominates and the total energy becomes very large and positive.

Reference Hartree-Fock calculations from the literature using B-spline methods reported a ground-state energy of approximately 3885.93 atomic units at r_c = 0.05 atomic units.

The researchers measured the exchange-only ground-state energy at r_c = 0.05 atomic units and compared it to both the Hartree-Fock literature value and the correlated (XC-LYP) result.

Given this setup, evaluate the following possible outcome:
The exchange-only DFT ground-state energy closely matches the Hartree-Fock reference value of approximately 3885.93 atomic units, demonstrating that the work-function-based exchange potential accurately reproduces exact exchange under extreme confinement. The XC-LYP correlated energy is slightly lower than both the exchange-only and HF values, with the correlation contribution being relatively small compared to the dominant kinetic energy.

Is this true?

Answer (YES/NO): NO